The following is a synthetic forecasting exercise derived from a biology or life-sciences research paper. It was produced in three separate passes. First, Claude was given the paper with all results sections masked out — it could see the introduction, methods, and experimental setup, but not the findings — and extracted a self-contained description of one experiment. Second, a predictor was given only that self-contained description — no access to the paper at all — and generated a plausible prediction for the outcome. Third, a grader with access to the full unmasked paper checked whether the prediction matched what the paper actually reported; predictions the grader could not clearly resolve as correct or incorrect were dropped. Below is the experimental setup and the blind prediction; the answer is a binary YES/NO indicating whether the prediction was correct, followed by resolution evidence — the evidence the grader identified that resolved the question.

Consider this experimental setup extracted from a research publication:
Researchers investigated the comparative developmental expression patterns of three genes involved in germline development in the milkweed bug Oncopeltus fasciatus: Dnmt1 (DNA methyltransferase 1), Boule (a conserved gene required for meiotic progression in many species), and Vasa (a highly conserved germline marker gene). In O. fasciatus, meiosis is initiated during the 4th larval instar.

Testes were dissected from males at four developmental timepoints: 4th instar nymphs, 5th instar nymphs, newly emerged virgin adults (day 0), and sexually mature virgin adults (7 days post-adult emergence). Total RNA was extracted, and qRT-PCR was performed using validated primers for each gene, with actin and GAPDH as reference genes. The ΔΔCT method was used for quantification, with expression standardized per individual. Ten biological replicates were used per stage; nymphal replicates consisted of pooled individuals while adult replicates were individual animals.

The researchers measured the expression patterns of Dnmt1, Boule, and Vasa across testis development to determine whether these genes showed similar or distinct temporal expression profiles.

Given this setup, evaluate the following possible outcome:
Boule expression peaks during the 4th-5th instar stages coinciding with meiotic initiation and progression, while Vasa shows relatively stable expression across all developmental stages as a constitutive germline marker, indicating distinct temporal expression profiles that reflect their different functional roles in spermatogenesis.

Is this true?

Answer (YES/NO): NO